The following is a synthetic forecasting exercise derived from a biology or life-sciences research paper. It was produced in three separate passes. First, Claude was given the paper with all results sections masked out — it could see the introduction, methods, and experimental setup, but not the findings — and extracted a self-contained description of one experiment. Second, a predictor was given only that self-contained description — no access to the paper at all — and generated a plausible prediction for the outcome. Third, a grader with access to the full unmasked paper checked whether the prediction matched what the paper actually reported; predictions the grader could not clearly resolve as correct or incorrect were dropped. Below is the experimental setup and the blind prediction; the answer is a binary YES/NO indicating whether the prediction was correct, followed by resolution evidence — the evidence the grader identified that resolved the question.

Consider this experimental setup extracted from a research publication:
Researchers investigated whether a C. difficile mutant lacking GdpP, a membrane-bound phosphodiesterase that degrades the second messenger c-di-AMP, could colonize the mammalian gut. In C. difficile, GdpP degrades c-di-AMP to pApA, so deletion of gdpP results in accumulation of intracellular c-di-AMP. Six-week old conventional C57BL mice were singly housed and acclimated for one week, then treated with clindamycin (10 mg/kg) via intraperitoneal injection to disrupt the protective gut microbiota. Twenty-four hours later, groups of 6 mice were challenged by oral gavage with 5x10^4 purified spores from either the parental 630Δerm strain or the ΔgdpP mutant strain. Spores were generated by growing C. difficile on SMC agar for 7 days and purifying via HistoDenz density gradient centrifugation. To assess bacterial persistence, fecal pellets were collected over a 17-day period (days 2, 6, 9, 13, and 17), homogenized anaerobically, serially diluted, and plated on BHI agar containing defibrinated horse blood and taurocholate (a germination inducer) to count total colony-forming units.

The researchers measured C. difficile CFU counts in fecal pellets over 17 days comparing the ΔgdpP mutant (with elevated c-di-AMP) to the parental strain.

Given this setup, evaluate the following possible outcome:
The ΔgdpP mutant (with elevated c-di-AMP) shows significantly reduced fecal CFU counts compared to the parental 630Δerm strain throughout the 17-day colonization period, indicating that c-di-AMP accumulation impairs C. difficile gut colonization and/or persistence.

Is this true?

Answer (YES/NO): NO